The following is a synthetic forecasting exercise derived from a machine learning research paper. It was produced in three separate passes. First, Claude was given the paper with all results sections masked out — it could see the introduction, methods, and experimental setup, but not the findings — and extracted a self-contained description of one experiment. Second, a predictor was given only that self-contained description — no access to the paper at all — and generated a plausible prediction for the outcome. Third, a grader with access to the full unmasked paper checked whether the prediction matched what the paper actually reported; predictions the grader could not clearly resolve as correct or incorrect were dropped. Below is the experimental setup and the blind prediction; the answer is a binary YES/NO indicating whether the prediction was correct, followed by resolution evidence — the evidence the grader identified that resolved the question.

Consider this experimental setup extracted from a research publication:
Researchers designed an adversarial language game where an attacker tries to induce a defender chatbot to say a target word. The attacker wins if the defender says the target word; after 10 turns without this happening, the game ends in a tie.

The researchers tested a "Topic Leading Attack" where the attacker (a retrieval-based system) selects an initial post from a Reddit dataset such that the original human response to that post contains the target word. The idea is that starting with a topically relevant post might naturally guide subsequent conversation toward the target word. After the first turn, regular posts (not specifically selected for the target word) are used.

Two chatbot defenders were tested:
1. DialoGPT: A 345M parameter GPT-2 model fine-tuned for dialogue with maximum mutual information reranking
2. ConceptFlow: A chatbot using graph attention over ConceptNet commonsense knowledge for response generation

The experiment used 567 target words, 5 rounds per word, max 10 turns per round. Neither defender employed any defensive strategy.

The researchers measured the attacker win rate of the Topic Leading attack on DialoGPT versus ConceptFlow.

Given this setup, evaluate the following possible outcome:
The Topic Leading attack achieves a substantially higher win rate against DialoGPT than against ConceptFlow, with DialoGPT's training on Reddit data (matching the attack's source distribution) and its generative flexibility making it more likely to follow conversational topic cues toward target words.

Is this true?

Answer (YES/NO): NO